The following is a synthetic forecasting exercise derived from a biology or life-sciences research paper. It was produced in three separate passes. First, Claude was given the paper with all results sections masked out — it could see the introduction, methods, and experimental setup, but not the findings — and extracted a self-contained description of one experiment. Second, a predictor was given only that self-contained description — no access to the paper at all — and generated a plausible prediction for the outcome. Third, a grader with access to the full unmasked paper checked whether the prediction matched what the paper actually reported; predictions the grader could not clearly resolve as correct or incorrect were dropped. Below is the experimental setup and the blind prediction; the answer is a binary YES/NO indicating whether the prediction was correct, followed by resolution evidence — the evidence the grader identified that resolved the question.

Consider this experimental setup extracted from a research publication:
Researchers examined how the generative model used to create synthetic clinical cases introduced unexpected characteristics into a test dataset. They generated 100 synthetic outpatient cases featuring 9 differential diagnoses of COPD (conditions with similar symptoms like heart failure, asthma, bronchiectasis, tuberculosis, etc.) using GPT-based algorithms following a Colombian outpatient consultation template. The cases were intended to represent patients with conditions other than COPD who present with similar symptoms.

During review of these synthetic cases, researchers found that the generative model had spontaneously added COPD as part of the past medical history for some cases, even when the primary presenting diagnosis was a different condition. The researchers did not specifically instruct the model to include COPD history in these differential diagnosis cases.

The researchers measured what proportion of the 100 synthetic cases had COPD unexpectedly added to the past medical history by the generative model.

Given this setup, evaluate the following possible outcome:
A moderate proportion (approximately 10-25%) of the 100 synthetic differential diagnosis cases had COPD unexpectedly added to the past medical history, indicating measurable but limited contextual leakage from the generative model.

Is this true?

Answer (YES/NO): NO